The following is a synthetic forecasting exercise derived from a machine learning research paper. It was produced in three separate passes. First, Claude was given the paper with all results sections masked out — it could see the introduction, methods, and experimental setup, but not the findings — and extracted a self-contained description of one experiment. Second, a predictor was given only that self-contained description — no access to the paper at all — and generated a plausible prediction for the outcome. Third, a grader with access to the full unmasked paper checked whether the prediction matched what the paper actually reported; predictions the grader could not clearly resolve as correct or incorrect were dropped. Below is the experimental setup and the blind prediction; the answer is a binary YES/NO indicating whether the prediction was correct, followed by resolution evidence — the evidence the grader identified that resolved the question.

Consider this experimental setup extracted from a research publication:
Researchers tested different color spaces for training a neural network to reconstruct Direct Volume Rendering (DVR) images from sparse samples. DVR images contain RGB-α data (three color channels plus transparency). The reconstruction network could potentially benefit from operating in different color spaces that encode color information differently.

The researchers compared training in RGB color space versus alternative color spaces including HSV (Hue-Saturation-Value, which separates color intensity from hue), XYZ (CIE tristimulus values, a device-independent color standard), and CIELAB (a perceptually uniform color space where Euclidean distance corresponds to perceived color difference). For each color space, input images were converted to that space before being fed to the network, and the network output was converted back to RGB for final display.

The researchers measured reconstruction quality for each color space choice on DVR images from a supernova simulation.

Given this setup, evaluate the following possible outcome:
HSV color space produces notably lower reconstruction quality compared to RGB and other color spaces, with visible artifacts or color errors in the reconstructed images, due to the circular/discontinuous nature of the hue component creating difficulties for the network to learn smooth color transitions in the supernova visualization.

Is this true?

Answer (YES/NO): NO